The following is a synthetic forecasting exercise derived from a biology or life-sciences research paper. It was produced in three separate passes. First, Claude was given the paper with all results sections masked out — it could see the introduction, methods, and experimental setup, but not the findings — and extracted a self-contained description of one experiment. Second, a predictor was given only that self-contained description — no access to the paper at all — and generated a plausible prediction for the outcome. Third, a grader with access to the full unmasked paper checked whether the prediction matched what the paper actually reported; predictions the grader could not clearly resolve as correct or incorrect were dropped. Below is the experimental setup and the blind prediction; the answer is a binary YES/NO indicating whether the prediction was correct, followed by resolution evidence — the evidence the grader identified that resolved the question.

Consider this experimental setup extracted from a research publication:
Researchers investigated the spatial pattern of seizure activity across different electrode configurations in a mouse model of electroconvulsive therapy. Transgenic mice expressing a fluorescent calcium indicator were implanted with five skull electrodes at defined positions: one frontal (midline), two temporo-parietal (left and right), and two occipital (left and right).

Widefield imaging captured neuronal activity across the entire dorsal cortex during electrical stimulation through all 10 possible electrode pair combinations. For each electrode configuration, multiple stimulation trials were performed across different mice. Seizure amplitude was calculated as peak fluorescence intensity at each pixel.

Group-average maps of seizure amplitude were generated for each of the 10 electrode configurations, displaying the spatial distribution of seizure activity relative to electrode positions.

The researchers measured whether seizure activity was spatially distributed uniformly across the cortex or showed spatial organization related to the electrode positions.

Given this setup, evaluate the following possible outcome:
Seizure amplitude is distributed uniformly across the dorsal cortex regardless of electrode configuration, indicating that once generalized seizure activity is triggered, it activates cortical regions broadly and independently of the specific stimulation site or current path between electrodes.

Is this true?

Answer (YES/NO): NO